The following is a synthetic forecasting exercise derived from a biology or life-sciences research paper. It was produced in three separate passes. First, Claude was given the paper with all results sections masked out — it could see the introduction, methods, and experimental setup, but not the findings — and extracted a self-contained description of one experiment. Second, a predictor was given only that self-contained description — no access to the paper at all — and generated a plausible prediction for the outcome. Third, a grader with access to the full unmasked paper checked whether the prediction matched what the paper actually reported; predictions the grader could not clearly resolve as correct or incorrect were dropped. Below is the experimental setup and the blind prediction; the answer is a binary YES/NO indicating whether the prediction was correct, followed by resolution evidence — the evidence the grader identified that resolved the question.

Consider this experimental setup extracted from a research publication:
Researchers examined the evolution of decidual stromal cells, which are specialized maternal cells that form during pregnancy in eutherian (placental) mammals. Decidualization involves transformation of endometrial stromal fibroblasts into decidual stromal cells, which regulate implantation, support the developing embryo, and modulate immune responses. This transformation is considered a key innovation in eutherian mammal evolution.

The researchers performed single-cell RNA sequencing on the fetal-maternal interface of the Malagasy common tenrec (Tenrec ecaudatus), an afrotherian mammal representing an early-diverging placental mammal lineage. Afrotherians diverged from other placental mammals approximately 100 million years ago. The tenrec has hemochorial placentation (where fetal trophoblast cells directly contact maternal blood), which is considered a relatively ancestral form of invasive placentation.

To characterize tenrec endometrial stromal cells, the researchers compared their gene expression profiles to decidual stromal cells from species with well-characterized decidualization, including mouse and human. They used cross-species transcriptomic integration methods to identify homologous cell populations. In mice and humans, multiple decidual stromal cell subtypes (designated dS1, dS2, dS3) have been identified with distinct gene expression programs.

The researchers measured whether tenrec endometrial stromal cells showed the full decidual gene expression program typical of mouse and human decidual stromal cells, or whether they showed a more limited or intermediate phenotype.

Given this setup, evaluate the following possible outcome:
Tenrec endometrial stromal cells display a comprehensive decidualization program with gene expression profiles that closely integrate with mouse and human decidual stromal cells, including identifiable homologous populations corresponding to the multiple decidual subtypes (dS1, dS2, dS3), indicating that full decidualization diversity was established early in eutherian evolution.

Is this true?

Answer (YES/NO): NO